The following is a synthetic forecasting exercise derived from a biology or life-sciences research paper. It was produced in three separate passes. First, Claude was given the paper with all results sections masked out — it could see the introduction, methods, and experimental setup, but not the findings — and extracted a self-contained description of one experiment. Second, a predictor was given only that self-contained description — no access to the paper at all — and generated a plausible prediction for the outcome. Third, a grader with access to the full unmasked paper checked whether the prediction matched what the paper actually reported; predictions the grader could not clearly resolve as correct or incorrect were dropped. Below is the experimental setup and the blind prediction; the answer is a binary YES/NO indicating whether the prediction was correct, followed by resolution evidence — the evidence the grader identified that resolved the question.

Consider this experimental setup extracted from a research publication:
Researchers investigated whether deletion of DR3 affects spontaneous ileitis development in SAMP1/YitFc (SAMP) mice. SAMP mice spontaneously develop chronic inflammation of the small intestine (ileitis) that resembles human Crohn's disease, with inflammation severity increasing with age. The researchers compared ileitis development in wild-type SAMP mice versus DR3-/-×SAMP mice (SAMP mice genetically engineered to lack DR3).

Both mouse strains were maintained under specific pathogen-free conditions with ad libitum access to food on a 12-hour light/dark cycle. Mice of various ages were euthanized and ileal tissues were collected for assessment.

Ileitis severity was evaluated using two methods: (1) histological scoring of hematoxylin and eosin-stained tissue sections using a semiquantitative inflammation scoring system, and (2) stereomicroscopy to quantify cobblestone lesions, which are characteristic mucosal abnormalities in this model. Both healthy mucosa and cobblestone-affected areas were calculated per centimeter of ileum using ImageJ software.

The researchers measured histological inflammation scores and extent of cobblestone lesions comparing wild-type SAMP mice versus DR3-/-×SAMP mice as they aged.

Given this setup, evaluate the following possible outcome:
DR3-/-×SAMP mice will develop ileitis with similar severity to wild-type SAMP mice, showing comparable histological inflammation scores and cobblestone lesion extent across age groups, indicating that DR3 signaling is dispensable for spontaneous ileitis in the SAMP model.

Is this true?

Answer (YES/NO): NO